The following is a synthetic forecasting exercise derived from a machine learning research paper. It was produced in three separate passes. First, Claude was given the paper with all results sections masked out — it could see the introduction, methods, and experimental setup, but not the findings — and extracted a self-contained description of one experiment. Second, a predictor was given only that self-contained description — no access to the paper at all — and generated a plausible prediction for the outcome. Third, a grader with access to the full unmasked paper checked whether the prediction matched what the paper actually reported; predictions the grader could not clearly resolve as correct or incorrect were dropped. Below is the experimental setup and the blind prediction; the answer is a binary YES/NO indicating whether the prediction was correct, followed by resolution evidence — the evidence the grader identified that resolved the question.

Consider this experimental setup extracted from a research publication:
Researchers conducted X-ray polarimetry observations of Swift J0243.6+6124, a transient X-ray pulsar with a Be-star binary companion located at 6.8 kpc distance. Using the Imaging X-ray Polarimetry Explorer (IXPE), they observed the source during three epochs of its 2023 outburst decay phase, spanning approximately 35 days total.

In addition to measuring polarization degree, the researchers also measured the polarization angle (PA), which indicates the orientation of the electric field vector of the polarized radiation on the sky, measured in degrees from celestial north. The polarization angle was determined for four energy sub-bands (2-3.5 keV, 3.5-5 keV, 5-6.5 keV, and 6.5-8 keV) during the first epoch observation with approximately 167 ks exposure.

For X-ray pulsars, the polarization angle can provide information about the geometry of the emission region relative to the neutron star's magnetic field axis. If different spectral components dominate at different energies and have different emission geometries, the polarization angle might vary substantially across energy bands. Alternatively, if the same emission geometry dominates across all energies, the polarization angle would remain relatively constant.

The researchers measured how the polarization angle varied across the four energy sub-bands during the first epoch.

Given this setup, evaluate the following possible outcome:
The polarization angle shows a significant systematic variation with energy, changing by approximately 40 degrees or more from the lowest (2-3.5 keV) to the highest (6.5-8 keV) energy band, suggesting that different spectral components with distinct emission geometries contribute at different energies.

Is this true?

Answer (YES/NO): NO